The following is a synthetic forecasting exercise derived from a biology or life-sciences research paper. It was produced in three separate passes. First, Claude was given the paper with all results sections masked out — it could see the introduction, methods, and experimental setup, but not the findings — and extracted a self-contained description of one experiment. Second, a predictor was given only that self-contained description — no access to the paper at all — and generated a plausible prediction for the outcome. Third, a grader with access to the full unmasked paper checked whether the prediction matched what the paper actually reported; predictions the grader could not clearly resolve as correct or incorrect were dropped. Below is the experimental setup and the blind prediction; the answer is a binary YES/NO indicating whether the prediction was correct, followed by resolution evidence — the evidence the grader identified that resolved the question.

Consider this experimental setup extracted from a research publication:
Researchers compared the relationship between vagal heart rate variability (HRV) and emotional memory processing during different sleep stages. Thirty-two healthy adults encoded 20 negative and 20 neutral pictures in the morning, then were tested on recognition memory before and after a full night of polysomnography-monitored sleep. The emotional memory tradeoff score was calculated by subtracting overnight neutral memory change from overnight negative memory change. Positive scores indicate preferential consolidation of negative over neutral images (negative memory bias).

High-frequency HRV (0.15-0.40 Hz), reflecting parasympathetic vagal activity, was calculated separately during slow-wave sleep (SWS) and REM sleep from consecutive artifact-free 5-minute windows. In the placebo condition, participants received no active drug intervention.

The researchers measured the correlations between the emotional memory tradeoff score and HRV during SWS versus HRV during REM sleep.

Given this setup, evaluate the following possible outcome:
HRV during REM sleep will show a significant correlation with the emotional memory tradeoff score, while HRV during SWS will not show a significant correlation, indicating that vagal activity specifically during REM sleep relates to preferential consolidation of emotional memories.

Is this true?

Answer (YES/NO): NO